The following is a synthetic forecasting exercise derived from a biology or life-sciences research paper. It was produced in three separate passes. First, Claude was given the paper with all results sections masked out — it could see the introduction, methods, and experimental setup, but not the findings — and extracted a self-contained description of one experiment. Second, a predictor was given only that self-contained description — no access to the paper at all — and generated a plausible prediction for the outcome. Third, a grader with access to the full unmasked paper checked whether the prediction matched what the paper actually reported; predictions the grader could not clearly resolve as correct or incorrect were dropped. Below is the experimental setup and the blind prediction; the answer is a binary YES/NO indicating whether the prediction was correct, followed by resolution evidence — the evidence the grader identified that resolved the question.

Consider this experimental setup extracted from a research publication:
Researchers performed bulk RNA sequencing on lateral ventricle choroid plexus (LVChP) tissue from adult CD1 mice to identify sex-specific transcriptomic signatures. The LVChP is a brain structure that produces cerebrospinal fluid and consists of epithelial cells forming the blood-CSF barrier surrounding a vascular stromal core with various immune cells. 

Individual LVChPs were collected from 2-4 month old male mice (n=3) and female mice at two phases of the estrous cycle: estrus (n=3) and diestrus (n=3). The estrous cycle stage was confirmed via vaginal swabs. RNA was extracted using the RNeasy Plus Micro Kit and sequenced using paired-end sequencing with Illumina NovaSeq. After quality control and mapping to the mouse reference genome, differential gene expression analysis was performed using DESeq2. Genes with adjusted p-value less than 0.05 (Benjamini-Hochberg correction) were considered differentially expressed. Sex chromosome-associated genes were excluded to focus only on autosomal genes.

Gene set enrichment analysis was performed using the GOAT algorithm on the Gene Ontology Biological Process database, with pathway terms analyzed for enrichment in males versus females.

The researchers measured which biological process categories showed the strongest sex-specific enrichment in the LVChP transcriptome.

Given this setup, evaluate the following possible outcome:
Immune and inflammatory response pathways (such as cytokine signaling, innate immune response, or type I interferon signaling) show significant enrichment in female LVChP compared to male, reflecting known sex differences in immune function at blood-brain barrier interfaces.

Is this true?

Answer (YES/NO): YES